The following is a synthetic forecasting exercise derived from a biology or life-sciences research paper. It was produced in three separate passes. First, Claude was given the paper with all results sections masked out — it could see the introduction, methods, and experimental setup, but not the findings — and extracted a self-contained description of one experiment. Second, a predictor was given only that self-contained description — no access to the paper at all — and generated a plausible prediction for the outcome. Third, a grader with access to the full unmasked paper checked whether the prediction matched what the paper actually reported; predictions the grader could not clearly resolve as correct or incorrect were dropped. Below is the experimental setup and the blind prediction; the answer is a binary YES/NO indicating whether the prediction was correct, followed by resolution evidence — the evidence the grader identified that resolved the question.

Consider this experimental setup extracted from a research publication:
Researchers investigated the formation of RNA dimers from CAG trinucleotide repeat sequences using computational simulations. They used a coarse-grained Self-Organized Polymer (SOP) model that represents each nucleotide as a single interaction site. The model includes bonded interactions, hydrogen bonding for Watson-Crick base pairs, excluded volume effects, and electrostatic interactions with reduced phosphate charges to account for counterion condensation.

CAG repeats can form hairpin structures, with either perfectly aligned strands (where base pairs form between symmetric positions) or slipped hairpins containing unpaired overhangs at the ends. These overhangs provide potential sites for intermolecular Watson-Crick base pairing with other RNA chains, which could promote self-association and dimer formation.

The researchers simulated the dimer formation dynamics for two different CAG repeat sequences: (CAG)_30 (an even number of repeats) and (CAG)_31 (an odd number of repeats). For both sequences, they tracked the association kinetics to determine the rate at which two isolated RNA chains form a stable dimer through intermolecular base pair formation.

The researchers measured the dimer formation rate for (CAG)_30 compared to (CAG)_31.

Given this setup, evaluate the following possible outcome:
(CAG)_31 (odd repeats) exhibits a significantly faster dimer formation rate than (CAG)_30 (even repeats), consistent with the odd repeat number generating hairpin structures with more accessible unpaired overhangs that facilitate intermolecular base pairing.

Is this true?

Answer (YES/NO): YES